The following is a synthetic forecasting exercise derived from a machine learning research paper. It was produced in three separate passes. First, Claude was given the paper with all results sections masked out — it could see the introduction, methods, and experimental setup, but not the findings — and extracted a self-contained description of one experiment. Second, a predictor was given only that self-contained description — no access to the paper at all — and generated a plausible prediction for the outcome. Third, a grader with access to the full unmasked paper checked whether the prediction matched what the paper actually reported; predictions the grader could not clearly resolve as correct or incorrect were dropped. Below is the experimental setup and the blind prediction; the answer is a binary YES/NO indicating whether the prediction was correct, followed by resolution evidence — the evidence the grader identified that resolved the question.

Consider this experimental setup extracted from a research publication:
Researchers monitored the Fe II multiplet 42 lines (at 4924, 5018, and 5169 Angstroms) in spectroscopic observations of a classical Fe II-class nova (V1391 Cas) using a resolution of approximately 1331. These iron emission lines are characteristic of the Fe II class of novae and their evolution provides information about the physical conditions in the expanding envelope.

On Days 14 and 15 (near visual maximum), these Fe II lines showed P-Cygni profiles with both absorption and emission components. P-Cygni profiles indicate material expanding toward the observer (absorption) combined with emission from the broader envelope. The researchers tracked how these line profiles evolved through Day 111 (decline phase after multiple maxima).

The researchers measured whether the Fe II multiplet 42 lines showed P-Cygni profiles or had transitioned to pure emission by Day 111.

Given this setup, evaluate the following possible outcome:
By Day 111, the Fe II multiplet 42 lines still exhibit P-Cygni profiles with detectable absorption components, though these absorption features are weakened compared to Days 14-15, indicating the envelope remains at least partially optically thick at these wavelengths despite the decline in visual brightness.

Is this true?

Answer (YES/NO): NO